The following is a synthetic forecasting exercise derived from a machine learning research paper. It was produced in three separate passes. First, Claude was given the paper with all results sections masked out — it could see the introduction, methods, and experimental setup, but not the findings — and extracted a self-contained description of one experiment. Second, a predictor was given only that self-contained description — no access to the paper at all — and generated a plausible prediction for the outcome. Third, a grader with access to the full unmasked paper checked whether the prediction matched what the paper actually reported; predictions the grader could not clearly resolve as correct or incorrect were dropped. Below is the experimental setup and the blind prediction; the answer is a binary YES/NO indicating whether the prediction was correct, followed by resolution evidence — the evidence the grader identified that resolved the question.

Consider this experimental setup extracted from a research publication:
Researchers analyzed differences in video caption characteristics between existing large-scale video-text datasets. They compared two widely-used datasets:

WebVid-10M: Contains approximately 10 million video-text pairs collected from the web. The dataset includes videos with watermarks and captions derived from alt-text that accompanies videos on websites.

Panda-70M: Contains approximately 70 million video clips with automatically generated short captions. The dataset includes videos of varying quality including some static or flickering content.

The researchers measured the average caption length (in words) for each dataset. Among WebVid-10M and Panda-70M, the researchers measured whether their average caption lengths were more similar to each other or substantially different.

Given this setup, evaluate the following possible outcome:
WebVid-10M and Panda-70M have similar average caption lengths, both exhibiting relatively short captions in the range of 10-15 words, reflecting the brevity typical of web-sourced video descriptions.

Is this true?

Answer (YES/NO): YES